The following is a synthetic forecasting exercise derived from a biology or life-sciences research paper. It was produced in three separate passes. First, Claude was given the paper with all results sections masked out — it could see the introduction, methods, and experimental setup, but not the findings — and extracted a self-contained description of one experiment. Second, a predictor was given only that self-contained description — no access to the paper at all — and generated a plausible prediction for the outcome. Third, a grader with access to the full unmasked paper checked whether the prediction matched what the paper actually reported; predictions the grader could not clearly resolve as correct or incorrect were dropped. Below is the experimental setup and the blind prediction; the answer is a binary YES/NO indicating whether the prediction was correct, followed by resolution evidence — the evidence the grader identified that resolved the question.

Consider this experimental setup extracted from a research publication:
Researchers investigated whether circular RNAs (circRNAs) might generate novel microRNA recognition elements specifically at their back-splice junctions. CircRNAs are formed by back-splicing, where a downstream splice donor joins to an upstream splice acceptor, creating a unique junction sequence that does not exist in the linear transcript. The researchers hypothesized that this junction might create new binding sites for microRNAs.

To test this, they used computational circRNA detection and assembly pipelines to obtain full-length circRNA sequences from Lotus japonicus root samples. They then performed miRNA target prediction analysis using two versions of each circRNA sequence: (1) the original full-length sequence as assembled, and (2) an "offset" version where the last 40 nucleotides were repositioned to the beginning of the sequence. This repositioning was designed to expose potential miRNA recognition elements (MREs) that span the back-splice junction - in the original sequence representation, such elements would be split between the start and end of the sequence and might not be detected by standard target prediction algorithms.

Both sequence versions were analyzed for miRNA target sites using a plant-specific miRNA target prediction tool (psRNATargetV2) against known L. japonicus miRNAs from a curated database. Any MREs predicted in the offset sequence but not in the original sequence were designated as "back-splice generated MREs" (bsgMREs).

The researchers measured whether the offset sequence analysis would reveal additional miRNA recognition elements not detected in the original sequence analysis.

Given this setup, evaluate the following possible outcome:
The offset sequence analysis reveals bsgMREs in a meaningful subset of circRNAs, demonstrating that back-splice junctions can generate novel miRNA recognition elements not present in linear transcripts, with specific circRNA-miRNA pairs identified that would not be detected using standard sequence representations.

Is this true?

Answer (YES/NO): YES